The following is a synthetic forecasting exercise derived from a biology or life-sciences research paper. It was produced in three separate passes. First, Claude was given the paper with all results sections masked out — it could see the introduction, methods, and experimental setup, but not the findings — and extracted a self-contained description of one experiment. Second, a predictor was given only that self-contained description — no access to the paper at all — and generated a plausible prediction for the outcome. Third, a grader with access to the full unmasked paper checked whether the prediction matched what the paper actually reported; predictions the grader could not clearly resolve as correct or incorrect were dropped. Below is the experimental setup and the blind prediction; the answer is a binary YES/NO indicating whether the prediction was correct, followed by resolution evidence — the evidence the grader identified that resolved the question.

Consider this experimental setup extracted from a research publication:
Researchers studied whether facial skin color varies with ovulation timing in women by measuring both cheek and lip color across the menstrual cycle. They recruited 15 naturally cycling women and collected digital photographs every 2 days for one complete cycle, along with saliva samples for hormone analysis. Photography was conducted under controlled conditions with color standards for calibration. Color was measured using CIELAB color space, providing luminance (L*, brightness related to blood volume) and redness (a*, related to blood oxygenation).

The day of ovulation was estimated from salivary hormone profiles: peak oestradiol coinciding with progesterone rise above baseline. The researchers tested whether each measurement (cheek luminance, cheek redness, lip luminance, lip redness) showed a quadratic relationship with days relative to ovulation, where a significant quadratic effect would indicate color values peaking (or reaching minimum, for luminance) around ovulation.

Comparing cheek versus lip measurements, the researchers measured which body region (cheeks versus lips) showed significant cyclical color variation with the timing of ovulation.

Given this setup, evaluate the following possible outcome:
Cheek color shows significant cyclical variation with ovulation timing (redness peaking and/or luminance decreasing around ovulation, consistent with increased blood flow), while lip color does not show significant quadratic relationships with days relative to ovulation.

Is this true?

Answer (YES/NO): NO